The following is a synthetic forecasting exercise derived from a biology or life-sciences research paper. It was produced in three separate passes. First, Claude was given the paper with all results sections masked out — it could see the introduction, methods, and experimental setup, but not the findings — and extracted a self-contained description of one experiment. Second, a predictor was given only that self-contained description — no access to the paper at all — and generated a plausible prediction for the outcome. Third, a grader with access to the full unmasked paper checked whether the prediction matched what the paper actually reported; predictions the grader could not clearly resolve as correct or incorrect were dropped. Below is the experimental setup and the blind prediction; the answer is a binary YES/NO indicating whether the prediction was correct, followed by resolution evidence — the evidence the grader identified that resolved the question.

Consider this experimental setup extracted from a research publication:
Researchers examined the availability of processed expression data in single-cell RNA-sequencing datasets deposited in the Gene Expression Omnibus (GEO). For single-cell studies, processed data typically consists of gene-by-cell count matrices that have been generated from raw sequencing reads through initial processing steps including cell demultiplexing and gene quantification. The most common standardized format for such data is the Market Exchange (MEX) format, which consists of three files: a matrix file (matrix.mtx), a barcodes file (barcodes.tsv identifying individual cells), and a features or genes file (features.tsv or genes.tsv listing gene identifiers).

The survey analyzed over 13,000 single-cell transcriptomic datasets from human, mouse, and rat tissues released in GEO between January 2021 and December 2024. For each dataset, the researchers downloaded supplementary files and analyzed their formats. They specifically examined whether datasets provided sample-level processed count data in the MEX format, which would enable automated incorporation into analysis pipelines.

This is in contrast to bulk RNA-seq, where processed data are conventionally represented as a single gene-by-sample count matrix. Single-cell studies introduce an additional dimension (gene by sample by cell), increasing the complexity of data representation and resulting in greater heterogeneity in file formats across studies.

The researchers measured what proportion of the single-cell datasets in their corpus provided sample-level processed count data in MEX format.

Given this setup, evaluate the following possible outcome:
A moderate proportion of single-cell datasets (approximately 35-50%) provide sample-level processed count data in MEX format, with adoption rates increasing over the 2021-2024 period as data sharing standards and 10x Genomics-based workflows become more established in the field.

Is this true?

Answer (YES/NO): YES